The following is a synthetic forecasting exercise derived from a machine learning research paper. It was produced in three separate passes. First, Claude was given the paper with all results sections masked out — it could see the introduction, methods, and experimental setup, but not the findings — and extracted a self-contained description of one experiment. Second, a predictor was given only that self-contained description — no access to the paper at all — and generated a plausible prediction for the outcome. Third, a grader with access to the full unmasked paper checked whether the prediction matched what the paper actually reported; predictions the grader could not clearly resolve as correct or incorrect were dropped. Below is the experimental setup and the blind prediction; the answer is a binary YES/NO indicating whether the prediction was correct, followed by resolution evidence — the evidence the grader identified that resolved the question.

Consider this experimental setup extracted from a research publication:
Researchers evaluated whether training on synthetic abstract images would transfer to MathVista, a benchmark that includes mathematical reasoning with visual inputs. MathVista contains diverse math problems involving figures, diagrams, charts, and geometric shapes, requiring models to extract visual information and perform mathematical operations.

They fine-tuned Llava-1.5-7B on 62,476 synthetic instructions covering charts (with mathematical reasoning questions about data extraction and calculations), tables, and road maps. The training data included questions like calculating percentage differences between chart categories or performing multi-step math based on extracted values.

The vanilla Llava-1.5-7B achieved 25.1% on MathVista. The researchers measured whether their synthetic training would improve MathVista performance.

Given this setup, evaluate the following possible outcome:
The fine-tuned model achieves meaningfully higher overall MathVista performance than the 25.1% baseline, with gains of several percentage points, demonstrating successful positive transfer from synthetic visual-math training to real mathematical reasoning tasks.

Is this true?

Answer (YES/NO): NO